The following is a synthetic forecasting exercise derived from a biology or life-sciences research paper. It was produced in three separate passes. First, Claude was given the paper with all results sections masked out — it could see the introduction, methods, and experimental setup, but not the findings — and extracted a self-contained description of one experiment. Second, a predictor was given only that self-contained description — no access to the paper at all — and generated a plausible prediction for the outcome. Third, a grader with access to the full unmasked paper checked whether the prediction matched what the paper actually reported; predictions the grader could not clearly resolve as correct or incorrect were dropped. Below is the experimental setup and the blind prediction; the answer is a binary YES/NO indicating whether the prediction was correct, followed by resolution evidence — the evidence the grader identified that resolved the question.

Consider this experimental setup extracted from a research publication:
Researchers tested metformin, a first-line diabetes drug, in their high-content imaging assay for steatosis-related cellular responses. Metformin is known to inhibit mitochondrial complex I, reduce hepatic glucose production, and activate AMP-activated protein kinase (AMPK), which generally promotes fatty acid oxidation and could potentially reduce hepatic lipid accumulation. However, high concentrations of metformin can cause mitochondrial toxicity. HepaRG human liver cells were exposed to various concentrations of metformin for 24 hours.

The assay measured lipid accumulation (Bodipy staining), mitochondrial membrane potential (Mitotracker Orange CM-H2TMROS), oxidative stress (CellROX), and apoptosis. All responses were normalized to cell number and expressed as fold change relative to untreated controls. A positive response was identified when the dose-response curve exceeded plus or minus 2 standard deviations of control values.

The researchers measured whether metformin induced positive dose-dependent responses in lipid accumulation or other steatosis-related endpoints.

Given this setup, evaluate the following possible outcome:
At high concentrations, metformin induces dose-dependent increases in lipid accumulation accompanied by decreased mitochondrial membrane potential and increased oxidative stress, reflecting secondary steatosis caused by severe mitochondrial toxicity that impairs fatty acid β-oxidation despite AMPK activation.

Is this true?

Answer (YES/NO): NO